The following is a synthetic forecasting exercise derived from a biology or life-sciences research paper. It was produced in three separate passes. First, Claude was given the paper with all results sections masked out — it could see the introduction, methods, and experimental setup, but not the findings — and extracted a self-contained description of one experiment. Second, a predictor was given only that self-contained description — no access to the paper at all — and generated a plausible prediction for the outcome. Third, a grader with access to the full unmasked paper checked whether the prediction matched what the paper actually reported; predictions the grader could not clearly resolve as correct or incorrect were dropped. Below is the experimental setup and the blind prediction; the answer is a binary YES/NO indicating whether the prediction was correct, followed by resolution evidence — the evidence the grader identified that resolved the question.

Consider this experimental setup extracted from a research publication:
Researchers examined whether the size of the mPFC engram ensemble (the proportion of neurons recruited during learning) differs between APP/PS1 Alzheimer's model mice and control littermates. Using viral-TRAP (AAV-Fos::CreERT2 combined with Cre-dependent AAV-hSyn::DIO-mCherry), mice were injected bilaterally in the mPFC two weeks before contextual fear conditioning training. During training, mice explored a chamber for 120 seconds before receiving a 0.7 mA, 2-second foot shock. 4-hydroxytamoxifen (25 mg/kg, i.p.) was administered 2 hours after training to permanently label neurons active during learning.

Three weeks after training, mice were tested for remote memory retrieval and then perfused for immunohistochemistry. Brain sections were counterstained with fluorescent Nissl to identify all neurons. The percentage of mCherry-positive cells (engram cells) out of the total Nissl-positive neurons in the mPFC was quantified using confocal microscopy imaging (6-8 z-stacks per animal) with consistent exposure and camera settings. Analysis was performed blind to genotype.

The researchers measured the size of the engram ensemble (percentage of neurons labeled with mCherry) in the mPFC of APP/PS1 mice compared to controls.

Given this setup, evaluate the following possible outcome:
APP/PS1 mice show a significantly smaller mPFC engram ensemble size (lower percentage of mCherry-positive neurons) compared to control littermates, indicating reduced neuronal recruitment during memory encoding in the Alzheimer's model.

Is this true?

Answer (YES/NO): NO